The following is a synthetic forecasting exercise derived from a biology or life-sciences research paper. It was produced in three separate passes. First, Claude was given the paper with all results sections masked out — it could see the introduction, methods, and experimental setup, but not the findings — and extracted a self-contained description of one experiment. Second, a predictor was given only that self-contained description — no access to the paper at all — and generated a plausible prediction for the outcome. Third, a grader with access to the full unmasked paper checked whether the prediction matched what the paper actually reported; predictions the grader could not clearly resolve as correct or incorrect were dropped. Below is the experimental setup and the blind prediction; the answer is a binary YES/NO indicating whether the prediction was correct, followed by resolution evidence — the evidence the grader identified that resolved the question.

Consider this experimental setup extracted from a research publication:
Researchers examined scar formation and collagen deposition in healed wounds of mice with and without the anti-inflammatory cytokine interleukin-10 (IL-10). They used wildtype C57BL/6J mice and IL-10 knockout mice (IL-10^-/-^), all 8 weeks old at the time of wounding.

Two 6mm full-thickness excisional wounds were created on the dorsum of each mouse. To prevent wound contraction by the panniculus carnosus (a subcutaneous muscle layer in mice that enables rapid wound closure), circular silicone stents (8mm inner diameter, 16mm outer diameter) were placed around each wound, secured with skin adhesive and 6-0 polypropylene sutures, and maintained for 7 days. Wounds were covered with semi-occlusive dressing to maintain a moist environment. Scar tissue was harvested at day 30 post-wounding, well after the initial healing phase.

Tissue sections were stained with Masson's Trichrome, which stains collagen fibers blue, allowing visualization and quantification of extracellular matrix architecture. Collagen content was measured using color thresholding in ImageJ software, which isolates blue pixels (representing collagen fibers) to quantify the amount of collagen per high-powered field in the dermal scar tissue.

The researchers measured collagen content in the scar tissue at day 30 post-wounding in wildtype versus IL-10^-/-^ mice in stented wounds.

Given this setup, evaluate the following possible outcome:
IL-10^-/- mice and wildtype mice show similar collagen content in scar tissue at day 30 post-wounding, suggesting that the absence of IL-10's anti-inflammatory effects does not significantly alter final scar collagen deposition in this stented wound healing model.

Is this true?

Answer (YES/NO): YES